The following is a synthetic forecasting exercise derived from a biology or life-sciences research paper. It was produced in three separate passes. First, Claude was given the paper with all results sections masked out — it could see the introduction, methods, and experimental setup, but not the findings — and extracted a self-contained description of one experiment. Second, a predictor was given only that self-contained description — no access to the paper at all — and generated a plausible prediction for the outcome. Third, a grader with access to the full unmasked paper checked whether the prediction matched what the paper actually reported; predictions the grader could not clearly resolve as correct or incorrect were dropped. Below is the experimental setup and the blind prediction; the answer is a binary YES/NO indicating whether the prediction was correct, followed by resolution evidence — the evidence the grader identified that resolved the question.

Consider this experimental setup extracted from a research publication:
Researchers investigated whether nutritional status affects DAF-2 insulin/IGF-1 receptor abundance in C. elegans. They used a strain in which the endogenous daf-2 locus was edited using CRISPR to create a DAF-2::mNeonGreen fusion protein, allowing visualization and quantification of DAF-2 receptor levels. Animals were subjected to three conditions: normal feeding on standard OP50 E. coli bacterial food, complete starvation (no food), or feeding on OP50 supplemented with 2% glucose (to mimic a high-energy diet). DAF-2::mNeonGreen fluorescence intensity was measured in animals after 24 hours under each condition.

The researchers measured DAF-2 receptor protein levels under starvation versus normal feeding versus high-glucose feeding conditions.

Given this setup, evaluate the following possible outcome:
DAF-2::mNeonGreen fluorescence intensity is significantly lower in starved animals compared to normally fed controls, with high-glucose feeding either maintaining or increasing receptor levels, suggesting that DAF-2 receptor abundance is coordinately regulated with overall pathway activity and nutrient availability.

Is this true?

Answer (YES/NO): YES